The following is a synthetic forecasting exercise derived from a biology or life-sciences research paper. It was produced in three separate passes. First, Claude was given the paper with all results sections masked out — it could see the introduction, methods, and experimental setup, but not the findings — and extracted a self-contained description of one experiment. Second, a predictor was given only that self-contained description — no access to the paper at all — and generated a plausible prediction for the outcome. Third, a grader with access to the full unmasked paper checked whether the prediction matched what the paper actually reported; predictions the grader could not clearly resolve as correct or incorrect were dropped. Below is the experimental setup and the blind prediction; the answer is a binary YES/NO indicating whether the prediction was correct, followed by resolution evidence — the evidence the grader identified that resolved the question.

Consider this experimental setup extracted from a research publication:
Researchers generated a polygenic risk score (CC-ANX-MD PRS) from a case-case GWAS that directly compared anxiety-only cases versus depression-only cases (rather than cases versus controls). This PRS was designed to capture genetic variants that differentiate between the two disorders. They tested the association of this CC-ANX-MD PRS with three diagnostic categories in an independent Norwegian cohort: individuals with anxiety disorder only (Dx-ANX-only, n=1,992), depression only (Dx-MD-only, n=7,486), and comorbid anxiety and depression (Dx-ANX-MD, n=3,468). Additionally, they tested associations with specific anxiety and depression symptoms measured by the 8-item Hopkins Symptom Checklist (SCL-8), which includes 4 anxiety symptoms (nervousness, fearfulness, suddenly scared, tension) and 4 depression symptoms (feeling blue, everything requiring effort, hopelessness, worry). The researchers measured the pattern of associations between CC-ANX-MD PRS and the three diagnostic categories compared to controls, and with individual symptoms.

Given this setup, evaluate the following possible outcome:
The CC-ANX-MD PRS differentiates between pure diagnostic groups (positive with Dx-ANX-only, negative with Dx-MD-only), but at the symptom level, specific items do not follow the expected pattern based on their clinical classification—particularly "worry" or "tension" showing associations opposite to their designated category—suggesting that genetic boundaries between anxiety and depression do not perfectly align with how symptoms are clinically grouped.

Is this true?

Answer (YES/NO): NO